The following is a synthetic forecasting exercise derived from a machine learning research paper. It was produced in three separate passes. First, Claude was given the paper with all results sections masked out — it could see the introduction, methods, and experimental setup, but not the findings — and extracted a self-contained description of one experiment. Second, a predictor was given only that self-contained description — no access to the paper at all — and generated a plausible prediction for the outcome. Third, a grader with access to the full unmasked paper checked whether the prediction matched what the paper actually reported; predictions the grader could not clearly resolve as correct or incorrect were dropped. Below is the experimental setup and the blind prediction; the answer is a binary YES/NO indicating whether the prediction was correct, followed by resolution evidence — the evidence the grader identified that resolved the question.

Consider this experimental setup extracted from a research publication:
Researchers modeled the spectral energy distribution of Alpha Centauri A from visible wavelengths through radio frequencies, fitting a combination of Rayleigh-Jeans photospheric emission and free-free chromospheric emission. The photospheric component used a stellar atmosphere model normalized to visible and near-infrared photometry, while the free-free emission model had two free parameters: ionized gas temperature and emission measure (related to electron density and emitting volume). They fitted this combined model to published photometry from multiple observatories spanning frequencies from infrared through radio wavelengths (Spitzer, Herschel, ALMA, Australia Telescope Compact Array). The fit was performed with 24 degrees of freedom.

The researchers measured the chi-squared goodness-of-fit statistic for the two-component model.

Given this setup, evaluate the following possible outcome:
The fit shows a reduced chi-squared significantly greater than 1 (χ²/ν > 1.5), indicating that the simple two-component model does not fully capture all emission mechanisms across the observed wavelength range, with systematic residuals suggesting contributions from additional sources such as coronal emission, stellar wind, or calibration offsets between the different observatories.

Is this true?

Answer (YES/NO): YES